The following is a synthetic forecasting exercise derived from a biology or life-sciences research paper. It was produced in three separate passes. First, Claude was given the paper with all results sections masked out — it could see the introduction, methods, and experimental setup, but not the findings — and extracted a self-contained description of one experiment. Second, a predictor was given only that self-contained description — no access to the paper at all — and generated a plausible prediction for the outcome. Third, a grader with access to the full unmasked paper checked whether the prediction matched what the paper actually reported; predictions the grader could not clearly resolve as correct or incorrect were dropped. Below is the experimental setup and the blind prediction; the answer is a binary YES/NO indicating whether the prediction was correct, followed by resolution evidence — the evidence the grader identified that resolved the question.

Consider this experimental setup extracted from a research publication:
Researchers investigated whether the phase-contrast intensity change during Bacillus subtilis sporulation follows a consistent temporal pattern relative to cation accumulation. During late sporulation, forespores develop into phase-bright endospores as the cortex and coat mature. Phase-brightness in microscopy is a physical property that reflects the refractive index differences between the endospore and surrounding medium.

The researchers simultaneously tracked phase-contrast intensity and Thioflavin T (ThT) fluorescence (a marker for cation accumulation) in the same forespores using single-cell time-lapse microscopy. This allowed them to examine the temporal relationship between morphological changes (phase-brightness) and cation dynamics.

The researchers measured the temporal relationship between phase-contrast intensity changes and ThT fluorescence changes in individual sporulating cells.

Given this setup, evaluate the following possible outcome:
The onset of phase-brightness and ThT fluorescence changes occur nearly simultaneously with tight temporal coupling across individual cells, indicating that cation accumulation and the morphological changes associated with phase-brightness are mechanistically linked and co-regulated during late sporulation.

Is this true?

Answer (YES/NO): NO